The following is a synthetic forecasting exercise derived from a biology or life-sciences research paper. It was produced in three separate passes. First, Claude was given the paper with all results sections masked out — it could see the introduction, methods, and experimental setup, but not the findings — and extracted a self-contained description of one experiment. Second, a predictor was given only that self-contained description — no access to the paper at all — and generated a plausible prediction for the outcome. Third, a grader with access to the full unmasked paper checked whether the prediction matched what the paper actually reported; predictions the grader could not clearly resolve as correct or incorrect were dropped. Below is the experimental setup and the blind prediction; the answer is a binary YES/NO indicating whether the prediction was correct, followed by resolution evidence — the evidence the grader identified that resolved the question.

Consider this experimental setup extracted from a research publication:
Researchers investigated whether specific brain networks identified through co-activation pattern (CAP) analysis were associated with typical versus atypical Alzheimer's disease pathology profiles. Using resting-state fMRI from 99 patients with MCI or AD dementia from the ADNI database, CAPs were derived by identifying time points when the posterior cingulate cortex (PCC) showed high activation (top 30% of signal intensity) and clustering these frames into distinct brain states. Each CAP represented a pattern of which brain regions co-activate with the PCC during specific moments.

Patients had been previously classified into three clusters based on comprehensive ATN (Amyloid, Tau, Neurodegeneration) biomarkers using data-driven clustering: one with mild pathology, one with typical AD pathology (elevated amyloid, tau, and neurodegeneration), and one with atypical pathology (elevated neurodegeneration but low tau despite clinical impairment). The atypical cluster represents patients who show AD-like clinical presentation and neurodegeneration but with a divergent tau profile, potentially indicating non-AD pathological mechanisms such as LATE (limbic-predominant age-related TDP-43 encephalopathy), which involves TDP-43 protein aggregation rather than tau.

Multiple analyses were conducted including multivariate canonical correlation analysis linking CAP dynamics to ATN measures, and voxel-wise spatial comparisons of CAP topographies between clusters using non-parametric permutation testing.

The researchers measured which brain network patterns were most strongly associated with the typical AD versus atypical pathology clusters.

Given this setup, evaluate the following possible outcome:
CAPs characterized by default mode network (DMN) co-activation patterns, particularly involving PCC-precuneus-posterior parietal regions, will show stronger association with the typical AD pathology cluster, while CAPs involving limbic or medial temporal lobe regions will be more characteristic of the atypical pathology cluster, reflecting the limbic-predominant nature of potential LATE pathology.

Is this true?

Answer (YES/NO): NO